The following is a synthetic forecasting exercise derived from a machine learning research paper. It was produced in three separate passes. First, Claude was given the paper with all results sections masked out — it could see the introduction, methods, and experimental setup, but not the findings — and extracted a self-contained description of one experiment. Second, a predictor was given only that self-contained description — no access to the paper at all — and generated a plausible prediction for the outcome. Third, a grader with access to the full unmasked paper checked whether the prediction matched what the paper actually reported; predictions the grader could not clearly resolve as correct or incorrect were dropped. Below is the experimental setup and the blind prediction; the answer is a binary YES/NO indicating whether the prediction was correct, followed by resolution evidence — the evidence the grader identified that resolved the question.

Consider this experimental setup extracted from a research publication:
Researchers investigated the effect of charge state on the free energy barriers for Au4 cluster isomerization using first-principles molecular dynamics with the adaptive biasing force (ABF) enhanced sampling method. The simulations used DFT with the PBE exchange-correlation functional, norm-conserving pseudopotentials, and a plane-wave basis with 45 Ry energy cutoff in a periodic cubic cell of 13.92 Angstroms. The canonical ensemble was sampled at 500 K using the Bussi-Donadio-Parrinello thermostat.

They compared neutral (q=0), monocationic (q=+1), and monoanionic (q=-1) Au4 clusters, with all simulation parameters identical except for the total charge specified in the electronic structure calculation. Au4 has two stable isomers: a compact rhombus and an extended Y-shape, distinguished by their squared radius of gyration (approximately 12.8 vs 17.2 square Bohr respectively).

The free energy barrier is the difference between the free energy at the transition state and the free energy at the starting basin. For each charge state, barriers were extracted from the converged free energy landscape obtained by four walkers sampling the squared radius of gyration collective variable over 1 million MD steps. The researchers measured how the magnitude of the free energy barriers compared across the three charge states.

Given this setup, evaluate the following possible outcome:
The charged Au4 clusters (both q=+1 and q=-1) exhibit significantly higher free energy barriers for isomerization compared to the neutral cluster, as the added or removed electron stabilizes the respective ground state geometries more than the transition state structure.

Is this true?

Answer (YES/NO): NO